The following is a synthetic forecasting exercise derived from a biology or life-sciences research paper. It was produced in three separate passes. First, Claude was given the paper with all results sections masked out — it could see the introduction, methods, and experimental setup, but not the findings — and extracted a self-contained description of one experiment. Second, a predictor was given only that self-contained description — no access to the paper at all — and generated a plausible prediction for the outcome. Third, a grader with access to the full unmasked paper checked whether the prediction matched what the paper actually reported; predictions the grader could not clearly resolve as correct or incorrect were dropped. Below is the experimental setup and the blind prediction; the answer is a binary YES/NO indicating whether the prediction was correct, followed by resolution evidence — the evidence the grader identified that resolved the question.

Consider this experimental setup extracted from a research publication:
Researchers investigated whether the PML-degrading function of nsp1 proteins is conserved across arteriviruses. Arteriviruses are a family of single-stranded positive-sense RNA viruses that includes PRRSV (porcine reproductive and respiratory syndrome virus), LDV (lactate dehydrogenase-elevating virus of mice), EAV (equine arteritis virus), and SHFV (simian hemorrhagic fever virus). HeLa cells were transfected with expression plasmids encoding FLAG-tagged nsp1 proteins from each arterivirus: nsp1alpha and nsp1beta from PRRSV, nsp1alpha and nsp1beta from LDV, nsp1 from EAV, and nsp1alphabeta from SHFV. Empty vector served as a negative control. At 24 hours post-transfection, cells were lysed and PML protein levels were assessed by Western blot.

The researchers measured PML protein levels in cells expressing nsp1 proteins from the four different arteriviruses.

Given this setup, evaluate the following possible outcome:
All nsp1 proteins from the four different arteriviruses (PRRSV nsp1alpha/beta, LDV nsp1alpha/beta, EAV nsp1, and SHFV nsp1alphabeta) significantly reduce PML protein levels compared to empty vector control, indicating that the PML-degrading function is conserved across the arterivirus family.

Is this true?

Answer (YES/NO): NO